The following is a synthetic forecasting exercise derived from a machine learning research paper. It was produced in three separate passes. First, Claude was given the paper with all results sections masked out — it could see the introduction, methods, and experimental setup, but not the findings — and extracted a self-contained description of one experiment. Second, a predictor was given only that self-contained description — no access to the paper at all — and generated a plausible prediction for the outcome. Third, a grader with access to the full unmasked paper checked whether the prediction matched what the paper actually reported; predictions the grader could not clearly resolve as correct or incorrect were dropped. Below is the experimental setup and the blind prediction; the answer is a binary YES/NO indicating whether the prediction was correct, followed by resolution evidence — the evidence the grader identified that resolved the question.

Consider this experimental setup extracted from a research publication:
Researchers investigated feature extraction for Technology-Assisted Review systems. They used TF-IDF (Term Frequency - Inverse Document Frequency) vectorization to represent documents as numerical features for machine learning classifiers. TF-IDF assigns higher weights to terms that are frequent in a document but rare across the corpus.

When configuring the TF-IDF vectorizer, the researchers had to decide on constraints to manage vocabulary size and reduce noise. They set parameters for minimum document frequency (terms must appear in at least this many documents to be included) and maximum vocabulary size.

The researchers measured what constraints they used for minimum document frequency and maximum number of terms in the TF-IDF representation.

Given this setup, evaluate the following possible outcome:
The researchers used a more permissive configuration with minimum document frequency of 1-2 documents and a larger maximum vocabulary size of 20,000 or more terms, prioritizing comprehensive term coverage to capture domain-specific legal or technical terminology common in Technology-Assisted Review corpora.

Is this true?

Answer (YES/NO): NO